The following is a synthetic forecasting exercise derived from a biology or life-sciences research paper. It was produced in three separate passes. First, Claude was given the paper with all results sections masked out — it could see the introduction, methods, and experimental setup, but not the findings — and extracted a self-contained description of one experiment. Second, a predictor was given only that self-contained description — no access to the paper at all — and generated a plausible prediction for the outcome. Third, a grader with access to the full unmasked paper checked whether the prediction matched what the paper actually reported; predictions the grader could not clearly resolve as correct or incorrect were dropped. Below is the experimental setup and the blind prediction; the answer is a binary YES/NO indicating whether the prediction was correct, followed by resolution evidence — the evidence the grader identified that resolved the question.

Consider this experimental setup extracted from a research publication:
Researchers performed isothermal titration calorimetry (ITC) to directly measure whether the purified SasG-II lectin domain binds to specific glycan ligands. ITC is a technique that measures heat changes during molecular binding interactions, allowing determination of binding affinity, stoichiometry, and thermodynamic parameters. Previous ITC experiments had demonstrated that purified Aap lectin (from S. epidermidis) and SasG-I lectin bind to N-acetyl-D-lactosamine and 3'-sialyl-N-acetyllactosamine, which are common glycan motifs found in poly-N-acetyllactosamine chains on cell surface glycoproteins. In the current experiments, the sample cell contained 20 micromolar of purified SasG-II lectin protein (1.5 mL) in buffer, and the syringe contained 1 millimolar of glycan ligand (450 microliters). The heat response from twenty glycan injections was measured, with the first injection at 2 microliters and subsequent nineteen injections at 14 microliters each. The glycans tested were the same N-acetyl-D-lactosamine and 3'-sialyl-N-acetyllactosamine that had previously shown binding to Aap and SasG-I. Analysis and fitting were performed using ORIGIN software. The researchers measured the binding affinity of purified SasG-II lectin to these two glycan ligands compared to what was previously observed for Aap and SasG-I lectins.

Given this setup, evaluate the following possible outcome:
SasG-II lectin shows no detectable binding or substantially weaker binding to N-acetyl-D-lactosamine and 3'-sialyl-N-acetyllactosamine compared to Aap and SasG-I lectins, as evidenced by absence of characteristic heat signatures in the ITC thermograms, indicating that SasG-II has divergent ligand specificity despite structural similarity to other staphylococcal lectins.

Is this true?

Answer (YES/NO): YES